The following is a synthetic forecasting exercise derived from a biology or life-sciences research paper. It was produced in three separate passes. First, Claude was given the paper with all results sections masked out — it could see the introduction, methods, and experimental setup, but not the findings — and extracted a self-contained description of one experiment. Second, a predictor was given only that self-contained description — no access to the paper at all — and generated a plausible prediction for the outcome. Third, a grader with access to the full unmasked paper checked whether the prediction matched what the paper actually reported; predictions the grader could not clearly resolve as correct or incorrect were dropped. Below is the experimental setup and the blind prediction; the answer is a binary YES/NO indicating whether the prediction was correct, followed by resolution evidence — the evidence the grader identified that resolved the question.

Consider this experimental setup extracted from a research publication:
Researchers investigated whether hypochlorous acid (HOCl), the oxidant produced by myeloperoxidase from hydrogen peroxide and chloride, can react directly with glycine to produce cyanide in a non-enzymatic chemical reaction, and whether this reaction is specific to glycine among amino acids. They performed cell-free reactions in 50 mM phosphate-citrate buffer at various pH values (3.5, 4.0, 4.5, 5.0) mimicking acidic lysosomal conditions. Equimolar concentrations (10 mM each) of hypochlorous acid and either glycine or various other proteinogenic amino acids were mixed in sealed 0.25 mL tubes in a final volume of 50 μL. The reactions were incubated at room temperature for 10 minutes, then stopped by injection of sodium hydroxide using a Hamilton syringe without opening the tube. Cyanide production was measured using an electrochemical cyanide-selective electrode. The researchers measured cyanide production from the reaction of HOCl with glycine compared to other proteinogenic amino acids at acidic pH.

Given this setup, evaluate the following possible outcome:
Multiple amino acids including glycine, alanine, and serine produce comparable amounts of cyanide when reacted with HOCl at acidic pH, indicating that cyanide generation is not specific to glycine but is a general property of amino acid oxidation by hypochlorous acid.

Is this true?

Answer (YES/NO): NO